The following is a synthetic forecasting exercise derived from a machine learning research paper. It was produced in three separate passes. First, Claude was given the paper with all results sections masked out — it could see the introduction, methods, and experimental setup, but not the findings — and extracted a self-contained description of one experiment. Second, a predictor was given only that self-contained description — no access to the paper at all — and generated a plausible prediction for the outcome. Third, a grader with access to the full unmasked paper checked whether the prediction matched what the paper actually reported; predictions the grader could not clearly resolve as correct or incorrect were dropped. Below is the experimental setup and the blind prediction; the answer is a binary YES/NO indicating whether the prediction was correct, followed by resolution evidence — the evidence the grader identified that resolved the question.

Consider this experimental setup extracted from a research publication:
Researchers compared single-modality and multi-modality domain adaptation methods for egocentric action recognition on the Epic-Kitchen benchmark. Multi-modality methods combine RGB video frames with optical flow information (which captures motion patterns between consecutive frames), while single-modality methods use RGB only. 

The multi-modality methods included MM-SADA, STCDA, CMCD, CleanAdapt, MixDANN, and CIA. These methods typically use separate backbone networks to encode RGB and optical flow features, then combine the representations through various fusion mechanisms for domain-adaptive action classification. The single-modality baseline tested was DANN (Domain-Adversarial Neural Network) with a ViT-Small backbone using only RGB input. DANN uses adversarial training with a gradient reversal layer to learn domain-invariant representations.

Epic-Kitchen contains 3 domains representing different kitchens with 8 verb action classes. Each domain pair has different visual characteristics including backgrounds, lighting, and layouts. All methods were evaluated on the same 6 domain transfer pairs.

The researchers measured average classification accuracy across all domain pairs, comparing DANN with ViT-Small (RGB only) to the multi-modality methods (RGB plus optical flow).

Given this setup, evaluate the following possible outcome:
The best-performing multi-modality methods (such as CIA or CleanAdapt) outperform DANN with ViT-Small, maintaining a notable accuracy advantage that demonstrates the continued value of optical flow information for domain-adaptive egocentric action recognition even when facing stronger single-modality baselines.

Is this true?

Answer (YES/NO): NO